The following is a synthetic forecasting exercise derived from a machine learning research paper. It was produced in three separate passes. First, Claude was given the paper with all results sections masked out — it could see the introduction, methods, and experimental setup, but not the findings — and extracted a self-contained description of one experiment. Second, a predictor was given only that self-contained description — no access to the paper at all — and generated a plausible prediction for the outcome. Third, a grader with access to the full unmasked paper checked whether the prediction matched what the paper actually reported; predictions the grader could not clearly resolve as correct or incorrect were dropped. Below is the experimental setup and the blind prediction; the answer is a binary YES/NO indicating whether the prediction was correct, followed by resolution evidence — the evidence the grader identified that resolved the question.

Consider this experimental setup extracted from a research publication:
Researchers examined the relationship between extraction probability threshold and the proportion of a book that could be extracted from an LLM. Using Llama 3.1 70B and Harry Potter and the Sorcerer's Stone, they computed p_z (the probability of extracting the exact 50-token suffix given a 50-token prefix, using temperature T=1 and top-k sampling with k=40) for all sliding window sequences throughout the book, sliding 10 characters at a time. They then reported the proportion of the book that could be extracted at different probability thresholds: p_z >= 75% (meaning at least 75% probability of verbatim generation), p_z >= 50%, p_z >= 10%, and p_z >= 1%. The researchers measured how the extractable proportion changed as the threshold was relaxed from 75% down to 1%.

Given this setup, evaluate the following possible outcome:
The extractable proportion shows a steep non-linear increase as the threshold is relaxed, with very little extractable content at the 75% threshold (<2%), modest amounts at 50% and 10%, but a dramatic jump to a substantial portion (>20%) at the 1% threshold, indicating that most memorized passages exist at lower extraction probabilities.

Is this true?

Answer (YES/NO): NO